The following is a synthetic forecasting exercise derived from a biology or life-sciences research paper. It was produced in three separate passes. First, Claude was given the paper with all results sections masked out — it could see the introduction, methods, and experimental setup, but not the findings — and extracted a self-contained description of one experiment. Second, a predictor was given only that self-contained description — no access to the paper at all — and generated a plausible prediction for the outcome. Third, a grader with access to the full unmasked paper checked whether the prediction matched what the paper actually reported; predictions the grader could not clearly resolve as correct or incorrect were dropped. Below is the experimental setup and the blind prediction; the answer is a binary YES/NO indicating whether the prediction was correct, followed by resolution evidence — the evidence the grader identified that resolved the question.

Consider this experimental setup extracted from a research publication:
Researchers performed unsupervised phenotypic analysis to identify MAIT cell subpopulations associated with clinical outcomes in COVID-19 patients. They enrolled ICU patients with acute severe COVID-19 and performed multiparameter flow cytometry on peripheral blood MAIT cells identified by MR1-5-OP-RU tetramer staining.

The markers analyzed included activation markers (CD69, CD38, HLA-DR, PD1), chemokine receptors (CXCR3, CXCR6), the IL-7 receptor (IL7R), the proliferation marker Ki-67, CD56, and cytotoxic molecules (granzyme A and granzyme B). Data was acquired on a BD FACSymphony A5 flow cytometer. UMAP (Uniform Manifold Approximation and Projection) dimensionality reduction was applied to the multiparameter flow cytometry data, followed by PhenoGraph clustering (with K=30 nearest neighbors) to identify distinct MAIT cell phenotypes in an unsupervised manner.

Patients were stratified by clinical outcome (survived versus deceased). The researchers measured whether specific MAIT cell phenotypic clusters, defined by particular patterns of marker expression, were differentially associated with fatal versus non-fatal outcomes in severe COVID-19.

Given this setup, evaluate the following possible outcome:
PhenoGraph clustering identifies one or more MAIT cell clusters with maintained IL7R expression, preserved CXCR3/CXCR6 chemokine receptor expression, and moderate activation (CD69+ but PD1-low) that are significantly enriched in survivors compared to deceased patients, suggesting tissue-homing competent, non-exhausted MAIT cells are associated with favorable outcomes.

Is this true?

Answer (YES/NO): NO